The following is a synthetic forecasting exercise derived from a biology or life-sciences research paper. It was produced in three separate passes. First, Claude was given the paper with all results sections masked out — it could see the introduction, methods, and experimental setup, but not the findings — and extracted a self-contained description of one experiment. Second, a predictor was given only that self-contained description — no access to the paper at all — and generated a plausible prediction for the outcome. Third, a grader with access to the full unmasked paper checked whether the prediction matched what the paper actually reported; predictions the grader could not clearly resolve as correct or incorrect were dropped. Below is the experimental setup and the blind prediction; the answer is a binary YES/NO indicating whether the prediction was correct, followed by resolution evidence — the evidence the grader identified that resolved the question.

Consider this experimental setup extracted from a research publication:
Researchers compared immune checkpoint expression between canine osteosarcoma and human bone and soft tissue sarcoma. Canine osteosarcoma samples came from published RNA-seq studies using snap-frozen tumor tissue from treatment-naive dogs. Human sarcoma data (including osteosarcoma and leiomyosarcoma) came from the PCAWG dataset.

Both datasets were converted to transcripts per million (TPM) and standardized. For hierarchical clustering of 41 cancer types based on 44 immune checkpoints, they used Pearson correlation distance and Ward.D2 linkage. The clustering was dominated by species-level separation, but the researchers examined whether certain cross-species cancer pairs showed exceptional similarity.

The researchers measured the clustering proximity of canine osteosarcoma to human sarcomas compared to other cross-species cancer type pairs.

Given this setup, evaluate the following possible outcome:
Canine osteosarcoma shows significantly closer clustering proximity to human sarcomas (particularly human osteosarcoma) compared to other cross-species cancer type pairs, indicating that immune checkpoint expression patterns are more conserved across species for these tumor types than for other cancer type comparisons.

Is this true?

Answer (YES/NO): NO